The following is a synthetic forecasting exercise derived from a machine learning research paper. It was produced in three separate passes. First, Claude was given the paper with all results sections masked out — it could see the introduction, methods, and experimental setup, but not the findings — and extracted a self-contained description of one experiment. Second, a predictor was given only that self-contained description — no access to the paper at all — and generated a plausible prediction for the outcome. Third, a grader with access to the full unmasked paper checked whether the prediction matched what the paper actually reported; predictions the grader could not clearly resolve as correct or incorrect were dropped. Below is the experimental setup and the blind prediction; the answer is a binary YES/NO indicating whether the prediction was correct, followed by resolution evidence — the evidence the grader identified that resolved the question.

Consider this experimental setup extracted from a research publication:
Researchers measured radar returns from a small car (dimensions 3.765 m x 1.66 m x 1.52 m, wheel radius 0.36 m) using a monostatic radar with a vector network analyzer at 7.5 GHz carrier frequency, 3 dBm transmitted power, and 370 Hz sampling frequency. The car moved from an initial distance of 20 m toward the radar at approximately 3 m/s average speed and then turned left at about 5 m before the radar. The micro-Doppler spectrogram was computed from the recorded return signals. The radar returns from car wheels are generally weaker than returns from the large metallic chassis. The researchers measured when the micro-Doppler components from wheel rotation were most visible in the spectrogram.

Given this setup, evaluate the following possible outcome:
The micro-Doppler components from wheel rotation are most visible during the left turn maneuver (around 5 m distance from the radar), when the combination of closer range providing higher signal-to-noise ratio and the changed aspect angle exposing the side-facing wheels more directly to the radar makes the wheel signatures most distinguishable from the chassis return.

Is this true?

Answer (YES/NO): YES